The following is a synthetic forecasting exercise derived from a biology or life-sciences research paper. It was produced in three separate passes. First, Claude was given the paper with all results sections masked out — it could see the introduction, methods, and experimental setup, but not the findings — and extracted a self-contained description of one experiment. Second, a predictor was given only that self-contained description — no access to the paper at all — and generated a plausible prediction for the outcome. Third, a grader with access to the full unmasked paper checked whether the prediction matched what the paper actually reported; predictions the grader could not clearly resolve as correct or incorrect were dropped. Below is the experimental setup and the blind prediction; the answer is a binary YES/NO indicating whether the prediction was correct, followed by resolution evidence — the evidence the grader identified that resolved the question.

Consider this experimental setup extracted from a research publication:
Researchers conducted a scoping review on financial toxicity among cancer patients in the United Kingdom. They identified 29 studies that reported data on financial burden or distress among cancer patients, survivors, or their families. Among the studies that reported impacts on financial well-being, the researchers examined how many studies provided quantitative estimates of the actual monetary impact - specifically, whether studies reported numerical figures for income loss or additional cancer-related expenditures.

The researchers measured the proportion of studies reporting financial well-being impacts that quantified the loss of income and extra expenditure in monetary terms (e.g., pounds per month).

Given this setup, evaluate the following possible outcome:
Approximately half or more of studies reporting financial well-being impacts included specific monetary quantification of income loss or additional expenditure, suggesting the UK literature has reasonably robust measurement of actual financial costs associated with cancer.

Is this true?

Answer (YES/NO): NO